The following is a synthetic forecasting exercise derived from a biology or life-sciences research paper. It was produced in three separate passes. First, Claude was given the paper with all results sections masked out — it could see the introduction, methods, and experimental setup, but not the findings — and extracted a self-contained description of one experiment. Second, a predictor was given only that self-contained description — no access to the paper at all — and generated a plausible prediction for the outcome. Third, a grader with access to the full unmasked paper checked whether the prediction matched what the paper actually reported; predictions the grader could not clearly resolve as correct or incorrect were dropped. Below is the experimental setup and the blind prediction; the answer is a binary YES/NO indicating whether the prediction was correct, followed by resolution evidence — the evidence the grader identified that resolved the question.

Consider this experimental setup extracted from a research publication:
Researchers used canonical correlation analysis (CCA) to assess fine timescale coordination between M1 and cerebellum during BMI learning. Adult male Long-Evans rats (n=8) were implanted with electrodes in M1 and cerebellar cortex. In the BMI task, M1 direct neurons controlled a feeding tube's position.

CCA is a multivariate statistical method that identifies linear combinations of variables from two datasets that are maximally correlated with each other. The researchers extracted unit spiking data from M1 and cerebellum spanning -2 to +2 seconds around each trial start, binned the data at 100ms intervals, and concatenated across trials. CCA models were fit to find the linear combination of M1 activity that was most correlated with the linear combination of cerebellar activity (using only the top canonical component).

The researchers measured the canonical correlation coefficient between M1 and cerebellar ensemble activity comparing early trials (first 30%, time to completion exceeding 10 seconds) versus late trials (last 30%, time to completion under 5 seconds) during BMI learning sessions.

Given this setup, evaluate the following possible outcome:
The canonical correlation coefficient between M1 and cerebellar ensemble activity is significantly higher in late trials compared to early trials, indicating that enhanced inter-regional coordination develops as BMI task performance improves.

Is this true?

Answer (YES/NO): YES